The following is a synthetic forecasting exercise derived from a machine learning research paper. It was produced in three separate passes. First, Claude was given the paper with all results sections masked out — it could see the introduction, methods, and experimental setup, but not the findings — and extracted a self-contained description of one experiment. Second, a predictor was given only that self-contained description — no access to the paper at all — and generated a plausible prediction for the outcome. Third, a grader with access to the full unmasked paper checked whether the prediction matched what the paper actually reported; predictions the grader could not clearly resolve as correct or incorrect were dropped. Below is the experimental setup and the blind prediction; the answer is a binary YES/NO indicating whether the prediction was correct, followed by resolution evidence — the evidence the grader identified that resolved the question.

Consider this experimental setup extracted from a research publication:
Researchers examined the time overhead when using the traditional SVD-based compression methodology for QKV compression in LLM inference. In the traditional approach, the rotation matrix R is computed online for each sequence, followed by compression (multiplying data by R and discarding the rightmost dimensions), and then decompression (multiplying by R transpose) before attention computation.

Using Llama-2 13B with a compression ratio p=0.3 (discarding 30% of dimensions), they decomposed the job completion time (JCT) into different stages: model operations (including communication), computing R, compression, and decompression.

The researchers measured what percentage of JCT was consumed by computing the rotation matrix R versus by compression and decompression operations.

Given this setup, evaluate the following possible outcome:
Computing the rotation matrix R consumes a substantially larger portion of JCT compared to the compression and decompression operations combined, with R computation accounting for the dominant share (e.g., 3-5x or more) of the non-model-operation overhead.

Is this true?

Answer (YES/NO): NO